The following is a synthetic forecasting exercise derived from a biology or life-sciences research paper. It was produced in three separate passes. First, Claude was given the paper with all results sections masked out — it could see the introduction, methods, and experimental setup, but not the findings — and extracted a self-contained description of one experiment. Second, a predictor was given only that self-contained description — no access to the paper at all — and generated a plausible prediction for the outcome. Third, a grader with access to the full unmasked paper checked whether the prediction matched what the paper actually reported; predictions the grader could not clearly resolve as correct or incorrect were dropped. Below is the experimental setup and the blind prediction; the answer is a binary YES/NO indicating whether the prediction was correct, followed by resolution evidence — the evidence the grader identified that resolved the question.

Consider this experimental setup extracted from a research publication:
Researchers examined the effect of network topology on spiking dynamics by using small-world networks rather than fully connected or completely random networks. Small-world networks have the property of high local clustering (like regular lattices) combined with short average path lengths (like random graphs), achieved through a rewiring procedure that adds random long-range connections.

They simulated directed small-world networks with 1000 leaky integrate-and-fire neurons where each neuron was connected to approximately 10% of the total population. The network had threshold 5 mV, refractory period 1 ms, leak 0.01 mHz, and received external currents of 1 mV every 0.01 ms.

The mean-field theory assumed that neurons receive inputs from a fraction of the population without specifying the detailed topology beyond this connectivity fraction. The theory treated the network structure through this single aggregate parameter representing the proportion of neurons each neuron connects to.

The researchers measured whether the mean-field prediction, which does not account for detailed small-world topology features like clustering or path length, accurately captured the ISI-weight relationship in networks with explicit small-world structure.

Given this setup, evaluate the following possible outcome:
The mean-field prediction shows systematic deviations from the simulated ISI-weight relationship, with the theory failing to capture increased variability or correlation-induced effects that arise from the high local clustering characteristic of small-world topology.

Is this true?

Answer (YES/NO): NO